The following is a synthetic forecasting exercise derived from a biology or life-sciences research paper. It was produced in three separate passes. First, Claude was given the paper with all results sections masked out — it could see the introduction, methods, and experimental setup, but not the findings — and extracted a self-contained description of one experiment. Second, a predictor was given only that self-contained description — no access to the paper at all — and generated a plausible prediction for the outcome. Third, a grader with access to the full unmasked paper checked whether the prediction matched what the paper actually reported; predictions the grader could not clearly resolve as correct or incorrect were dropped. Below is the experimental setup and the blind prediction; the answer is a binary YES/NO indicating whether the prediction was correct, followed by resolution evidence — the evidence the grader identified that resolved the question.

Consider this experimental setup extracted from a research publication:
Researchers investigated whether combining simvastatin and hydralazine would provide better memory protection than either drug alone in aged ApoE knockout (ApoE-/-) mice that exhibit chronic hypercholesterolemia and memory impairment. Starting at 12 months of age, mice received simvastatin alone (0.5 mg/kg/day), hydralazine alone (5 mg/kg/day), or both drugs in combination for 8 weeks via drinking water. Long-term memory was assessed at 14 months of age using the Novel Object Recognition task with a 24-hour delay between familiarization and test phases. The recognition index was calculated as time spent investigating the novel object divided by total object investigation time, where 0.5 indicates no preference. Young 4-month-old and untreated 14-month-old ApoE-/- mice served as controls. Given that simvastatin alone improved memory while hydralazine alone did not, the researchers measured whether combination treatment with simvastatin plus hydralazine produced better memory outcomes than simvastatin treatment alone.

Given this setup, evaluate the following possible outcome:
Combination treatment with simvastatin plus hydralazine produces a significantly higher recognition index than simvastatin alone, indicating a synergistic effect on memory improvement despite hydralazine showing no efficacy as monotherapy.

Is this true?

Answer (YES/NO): NO